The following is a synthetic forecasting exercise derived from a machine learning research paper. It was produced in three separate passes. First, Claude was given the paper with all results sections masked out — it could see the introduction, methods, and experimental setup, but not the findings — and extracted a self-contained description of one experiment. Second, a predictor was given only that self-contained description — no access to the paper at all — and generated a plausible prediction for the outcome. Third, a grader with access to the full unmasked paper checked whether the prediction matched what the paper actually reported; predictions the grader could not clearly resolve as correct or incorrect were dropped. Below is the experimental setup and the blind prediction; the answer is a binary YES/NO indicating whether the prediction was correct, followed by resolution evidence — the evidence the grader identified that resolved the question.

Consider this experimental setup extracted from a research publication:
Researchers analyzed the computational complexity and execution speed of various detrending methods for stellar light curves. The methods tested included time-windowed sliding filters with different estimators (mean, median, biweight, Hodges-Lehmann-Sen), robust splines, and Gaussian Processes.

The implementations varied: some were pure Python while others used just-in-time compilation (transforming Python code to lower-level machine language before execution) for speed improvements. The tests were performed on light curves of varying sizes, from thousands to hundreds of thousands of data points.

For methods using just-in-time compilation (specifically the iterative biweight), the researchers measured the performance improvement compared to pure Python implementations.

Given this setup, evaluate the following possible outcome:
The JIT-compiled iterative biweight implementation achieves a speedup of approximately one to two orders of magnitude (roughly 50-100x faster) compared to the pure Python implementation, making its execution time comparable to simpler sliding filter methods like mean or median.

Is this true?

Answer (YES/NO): NO